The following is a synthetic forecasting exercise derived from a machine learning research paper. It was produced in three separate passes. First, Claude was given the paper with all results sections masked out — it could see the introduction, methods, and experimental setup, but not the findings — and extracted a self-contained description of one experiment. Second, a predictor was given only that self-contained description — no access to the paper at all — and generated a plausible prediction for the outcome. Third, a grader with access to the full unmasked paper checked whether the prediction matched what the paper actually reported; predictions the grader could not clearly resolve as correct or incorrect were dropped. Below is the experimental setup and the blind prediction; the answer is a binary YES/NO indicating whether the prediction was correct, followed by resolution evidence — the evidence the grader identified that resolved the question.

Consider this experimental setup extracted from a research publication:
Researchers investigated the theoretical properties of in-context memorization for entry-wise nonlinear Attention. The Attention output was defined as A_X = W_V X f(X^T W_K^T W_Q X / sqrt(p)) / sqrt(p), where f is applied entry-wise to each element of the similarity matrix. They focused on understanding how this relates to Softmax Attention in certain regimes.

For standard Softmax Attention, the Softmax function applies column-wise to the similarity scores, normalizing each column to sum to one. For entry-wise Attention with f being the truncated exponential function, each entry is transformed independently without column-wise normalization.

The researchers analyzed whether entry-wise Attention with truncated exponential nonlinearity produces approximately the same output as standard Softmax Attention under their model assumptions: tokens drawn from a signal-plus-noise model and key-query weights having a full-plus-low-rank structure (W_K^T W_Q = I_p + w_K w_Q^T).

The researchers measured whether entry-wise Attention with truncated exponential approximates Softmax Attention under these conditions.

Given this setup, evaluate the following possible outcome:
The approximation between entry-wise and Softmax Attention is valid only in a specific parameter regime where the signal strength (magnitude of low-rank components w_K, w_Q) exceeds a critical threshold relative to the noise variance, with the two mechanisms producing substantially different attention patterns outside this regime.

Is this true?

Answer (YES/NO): NO